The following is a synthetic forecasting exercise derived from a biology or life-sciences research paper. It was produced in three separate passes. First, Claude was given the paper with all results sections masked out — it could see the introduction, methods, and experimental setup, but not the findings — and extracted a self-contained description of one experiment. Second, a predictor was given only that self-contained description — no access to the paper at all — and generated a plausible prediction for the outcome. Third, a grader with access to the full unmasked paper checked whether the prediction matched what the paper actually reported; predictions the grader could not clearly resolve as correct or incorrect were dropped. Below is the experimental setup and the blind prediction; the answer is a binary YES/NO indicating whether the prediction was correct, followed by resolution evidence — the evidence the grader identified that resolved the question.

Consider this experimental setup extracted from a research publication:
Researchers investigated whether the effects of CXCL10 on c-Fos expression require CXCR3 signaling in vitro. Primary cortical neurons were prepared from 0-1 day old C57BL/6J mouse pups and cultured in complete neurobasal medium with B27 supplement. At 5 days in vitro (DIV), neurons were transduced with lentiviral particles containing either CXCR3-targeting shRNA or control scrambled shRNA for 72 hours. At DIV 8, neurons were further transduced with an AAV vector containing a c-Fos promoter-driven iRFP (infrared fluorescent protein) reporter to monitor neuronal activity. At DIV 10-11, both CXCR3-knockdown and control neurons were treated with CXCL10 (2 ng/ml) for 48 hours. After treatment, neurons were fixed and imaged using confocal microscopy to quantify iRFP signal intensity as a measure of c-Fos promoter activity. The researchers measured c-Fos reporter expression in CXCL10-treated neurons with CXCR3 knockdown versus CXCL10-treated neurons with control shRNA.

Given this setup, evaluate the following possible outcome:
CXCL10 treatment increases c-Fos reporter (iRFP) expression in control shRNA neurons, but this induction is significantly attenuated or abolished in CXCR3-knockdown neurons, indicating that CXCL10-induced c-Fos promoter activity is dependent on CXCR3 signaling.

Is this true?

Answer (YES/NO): NO